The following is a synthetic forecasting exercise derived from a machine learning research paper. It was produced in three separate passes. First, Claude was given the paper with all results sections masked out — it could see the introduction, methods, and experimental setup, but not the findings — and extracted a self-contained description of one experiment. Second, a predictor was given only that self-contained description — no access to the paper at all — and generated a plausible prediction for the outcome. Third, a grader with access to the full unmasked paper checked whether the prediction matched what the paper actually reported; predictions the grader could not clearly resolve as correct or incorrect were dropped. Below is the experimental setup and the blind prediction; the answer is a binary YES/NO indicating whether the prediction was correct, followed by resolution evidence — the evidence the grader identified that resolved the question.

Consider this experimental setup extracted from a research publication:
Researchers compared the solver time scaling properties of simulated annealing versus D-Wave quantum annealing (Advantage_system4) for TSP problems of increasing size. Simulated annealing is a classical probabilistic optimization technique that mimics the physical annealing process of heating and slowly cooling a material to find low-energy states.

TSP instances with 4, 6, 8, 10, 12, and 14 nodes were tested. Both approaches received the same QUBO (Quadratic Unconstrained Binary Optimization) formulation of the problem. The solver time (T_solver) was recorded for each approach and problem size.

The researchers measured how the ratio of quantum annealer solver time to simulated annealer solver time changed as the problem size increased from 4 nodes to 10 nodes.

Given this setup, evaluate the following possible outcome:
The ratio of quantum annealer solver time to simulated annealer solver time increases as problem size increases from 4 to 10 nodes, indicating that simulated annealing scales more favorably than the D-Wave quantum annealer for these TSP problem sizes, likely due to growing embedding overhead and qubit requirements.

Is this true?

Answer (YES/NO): YES